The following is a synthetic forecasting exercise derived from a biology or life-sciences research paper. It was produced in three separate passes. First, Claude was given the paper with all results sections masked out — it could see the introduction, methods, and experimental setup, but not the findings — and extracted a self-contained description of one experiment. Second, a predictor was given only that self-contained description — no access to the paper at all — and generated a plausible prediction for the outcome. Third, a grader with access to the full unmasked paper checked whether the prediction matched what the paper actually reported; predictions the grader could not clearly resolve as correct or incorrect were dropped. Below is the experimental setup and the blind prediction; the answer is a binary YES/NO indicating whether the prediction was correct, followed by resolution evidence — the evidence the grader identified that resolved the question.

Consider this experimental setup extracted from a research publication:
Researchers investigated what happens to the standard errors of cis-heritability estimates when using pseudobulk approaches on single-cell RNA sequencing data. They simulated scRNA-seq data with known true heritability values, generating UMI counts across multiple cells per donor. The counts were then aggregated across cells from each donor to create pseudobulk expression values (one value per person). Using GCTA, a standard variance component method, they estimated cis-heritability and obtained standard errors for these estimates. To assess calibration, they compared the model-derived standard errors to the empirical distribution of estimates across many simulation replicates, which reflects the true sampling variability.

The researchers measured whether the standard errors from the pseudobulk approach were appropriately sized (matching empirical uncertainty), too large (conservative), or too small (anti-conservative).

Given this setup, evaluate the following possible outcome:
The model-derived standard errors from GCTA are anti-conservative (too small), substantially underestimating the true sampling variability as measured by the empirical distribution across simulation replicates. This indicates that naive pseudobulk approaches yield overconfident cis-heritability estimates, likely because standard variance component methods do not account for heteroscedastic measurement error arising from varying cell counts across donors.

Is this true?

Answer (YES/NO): YES